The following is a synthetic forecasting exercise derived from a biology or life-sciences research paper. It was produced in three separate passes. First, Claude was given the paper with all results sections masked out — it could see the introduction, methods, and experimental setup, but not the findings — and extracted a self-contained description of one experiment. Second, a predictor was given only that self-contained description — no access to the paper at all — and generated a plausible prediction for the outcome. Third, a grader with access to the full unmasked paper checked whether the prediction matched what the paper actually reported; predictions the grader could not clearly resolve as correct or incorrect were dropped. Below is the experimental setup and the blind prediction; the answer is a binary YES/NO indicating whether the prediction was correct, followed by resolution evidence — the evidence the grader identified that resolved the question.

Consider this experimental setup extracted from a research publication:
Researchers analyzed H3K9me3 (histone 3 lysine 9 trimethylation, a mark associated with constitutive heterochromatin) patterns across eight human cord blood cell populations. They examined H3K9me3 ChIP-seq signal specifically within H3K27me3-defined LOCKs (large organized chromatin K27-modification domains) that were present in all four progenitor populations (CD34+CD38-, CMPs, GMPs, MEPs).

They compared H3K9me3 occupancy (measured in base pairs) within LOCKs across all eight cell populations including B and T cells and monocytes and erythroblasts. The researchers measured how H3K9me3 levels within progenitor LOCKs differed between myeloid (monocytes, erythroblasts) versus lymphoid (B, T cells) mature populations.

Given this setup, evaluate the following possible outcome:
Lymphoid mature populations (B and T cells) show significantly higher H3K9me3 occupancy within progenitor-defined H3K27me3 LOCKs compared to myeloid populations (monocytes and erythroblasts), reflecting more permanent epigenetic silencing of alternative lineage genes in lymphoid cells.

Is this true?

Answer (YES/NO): YES